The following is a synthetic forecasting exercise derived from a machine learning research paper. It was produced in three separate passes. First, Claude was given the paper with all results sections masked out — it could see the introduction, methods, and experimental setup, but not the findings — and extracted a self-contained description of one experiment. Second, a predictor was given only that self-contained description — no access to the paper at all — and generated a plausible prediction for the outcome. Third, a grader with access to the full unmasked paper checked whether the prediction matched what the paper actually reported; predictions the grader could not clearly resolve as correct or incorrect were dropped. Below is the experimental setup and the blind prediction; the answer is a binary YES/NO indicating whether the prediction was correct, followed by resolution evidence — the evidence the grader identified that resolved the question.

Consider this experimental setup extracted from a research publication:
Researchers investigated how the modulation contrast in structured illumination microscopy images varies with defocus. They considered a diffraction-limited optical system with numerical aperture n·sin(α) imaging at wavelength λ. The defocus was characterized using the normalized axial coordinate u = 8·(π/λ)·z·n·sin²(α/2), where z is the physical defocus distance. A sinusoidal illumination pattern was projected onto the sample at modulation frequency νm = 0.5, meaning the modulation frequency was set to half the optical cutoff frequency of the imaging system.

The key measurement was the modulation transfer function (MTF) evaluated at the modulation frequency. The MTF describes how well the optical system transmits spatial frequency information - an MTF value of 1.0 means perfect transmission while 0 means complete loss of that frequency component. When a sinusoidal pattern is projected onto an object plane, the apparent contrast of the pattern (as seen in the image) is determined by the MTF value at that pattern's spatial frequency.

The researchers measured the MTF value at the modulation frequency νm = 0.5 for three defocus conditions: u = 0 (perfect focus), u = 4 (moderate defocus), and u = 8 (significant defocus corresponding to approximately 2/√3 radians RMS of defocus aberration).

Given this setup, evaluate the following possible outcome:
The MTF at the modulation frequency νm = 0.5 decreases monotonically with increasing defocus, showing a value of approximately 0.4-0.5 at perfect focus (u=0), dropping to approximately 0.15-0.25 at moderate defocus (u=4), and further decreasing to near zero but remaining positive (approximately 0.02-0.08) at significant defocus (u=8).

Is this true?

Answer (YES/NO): NO